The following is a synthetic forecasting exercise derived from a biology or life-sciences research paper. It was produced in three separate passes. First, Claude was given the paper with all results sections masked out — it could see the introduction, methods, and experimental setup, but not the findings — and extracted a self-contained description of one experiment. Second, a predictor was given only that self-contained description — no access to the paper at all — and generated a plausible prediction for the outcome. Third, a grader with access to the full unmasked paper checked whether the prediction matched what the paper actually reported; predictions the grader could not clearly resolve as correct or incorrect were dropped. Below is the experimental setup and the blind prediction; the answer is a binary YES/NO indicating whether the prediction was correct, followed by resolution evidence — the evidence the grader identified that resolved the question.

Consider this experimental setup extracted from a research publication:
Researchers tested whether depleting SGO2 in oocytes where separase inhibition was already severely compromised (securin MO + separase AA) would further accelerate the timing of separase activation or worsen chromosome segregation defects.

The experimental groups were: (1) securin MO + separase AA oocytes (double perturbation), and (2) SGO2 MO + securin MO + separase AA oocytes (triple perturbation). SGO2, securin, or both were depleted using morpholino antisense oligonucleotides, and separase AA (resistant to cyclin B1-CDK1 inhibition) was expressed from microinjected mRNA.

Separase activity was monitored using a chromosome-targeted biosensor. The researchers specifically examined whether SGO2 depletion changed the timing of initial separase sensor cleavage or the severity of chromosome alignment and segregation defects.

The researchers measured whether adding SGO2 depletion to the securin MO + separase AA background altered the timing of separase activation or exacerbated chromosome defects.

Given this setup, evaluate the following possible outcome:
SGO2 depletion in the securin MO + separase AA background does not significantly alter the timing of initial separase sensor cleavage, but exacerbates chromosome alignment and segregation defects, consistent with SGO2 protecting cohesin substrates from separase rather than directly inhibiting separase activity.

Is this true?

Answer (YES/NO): NO